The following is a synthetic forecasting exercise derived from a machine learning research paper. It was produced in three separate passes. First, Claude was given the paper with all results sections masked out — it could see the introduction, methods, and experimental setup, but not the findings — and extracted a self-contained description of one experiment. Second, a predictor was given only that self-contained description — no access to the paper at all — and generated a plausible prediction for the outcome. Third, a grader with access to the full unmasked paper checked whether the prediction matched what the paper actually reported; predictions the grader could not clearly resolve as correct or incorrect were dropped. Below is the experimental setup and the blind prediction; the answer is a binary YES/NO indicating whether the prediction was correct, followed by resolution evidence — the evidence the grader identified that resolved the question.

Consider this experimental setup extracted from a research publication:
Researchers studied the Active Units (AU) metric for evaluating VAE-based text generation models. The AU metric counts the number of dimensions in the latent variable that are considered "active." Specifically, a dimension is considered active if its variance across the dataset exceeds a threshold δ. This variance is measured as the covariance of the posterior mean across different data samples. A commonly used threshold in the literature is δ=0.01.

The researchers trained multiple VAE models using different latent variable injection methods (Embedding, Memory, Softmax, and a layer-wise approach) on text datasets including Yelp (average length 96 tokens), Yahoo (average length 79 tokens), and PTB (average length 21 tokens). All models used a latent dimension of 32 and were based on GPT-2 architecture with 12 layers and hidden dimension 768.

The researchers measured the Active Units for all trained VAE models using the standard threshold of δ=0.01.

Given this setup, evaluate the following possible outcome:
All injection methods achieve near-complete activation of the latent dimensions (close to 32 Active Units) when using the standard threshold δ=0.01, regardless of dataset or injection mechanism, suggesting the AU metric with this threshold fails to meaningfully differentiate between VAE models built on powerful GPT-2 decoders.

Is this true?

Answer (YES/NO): YES